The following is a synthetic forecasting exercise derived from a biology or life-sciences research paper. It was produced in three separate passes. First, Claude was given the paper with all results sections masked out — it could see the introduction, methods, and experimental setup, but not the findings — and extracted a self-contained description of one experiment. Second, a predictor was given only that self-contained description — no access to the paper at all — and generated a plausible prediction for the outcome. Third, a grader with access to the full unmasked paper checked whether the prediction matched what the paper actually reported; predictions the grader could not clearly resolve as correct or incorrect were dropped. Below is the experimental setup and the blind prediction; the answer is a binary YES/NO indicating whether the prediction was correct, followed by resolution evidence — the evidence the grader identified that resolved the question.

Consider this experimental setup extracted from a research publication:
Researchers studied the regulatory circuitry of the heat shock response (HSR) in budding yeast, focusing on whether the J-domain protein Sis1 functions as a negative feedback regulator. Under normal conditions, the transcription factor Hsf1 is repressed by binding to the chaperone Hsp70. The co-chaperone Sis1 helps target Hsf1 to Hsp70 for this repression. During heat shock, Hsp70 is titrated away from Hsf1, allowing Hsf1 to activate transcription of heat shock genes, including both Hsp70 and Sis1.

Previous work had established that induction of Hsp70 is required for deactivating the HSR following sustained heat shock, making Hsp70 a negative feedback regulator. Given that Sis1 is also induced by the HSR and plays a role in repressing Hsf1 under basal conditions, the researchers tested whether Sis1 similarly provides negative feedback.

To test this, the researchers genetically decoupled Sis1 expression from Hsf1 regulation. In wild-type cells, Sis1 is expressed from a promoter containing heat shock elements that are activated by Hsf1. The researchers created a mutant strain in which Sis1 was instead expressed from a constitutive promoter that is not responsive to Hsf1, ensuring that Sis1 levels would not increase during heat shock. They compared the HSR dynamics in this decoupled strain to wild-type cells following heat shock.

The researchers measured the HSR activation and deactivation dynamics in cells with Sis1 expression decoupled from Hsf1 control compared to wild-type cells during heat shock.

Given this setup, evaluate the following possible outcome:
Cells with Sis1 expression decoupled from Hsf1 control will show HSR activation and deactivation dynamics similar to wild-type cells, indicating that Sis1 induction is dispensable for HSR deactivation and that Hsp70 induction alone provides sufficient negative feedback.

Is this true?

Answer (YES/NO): YES